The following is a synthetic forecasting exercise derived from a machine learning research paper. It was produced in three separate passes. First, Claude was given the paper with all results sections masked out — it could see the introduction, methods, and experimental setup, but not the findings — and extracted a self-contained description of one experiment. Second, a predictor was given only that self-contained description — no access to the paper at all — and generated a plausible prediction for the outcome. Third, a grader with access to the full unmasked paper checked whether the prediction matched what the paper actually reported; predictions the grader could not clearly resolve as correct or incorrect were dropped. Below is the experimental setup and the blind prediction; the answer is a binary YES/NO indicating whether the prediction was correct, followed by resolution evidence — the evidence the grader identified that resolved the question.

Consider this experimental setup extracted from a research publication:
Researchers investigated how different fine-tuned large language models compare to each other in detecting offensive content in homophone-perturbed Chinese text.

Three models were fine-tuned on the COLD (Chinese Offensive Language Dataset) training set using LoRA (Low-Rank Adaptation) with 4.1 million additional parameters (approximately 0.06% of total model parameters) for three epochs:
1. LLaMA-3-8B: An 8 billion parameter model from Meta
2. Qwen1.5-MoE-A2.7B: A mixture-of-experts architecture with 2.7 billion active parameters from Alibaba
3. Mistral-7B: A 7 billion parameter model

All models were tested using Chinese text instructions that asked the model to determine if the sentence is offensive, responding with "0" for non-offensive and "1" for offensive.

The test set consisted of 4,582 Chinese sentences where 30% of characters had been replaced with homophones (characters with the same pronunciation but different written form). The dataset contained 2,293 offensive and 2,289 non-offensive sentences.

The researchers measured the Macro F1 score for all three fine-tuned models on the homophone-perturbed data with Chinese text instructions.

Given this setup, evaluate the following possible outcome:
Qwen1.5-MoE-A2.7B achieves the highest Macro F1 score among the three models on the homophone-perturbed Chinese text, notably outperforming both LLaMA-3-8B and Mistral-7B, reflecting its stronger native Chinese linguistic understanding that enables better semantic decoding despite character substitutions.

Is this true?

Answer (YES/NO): NO